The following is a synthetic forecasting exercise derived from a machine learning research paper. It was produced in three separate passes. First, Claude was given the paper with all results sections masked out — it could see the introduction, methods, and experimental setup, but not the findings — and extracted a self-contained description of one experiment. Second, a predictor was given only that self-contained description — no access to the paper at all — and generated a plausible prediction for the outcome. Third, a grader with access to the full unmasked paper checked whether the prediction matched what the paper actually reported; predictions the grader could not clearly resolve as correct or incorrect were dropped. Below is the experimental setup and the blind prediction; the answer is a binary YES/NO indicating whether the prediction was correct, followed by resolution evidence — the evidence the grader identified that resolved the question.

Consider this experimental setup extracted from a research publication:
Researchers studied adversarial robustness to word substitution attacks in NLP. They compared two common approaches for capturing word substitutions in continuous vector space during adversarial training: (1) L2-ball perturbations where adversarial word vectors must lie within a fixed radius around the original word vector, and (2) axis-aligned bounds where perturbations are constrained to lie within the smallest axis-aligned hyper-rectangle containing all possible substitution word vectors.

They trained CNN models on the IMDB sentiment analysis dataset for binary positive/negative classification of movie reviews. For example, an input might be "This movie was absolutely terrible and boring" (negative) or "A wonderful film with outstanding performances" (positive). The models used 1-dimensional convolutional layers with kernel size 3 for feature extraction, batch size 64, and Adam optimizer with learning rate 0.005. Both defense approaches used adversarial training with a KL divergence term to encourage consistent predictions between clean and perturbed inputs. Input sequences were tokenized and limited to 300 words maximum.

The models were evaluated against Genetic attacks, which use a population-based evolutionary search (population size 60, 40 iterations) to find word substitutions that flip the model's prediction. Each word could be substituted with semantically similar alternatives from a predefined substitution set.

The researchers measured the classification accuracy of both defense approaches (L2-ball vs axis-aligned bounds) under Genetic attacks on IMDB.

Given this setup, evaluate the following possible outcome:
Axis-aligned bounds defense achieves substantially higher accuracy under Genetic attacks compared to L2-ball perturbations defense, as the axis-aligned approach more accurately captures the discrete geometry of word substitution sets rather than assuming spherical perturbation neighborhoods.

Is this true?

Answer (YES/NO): YES